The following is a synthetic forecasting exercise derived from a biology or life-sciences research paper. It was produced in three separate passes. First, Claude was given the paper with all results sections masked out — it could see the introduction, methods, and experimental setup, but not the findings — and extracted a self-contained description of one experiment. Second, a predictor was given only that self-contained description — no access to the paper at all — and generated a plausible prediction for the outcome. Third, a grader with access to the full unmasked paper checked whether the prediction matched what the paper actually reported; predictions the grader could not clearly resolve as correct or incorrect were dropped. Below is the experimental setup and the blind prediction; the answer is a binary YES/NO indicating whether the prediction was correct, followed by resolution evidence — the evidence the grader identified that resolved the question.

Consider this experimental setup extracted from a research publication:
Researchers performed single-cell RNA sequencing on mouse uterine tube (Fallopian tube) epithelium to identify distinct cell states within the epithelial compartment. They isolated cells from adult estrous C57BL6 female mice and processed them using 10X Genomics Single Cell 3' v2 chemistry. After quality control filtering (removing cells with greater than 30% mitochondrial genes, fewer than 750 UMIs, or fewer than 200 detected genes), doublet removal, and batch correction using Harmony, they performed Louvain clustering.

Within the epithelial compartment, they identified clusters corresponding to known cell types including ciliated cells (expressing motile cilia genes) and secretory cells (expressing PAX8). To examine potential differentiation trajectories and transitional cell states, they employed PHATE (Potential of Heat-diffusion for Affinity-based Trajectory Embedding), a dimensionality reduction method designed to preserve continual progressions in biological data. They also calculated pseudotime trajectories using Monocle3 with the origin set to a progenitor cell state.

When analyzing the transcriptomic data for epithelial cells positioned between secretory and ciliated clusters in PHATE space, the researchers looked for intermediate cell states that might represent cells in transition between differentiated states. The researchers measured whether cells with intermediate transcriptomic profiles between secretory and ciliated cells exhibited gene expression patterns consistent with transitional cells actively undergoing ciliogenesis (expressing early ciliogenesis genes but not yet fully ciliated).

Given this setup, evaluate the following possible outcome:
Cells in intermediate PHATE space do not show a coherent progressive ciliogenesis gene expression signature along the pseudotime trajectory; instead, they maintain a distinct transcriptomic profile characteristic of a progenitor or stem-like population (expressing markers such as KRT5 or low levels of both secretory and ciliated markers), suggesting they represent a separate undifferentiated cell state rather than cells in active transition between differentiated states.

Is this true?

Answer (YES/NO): NO